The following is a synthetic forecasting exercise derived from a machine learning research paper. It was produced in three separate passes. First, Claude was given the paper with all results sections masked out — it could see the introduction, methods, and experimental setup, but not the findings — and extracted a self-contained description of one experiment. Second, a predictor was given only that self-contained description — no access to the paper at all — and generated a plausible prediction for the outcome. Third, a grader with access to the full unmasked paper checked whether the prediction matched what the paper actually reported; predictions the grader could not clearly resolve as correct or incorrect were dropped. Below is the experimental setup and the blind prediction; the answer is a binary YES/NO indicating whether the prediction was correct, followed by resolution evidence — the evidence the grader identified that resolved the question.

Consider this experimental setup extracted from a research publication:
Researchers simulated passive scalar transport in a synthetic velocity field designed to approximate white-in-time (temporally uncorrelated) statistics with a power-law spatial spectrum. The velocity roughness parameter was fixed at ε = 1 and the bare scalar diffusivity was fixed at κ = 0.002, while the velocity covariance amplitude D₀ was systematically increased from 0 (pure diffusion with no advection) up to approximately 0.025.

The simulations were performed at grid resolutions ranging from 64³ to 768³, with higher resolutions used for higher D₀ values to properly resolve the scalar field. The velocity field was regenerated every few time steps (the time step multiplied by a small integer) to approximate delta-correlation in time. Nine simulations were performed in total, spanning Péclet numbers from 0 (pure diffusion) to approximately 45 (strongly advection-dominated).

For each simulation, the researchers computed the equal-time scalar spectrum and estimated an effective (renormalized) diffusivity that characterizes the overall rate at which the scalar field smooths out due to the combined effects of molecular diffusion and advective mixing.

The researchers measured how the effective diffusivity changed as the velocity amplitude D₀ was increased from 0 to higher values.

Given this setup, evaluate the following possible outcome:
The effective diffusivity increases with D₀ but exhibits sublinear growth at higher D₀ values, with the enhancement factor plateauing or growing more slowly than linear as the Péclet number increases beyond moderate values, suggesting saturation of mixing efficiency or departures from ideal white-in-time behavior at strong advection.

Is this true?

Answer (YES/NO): NO